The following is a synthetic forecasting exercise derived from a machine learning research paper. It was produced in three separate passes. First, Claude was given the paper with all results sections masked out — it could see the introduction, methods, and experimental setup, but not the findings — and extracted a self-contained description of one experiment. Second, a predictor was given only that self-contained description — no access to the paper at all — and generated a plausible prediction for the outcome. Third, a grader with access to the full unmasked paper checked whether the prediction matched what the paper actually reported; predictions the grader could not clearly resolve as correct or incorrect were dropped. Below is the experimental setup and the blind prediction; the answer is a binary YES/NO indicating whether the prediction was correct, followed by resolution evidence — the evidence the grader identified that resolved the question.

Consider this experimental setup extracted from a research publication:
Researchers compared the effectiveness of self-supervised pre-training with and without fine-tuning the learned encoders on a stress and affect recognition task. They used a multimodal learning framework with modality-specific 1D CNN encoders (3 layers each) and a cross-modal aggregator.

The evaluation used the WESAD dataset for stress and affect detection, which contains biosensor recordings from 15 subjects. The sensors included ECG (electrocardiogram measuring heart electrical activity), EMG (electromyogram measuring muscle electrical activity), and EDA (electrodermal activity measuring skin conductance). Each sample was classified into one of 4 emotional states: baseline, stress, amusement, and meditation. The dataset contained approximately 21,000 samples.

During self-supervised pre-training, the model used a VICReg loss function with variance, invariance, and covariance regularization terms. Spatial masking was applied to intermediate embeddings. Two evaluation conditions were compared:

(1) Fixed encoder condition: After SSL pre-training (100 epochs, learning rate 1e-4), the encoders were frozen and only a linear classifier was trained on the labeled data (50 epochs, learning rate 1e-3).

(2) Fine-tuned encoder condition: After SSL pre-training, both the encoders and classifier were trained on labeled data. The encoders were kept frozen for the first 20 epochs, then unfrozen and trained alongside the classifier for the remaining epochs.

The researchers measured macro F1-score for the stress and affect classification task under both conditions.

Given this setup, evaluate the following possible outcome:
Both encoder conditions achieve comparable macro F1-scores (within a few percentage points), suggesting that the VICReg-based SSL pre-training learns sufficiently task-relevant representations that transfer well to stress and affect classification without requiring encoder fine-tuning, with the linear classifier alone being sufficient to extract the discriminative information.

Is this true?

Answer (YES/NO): NO